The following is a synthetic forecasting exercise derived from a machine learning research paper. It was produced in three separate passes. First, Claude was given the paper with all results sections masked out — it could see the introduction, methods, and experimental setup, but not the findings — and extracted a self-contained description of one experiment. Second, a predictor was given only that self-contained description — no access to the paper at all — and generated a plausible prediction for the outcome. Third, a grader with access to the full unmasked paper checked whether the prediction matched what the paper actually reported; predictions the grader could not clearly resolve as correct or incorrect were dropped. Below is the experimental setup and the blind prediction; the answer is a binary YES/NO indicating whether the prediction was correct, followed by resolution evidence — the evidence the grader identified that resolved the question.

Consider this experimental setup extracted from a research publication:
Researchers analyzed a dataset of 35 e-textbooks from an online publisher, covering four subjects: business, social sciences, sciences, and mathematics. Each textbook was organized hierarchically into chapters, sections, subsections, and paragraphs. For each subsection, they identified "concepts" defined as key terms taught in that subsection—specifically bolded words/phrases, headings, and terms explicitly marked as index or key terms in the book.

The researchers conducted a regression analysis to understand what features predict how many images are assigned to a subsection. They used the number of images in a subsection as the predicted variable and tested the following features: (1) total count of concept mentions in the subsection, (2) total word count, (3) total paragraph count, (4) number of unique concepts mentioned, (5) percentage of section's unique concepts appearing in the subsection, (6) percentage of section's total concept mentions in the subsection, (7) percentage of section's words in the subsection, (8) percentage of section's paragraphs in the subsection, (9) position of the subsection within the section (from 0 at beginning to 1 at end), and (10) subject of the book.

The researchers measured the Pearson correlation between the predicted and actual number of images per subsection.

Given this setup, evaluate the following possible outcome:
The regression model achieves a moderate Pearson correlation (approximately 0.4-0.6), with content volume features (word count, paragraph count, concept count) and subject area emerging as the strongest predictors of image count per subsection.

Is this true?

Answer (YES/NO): YES